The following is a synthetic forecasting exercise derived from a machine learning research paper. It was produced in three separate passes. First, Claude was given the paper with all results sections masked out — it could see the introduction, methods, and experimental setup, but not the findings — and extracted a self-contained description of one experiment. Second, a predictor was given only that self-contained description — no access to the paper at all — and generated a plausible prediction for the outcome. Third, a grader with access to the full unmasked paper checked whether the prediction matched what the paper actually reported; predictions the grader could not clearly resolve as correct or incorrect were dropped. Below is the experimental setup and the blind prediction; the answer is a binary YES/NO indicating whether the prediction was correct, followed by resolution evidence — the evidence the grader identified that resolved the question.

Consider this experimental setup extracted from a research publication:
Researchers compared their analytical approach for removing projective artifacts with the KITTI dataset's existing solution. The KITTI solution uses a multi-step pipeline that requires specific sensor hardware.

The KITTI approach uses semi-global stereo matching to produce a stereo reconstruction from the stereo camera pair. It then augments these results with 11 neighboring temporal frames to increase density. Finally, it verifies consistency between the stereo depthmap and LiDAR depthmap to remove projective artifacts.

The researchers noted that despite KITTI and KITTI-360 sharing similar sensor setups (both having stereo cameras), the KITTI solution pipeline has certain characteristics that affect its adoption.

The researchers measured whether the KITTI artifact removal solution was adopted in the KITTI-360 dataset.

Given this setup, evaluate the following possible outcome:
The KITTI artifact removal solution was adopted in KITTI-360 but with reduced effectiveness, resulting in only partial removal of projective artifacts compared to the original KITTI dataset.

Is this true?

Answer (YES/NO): NO